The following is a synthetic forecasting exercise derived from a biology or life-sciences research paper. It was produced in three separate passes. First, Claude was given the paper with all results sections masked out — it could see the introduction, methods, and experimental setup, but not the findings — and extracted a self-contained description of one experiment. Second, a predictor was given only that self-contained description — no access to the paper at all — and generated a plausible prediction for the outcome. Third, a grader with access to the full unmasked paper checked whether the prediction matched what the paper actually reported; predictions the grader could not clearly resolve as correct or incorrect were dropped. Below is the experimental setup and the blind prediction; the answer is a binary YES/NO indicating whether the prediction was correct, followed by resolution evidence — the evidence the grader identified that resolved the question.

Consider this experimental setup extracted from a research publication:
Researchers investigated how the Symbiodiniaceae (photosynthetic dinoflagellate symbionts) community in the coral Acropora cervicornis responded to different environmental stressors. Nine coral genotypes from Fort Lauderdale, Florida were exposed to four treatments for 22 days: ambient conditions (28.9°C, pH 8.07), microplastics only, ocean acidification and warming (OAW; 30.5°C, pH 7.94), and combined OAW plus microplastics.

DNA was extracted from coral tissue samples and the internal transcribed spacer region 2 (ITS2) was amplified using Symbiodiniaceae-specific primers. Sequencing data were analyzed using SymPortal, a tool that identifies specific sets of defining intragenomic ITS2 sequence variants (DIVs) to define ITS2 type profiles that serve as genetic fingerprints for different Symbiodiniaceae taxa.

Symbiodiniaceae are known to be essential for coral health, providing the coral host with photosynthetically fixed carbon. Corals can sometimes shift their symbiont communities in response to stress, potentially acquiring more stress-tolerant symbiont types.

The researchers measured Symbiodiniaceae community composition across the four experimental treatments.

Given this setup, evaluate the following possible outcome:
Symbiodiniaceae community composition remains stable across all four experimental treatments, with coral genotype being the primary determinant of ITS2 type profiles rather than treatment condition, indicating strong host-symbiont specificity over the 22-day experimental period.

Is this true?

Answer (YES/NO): NO